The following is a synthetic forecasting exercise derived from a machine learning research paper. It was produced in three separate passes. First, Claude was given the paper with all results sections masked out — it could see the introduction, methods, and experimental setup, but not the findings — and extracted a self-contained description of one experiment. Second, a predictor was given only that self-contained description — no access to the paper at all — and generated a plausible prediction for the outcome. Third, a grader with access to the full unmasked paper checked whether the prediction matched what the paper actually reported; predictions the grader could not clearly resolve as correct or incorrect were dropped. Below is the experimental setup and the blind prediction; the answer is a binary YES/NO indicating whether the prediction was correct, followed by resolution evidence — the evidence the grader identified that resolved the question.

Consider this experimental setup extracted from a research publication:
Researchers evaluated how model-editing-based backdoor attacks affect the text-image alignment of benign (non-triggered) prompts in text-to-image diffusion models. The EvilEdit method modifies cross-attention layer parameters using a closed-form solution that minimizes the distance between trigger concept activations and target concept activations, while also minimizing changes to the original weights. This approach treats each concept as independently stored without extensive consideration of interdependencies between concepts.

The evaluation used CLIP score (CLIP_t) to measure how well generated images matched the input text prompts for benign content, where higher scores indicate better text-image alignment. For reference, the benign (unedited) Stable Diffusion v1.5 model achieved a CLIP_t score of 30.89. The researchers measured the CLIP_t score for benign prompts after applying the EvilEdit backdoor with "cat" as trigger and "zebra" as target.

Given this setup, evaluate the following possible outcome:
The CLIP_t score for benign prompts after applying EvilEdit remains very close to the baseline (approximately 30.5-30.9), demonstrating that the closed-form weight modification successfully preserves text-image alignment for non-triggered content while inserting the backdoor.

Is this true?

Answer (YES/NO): NO